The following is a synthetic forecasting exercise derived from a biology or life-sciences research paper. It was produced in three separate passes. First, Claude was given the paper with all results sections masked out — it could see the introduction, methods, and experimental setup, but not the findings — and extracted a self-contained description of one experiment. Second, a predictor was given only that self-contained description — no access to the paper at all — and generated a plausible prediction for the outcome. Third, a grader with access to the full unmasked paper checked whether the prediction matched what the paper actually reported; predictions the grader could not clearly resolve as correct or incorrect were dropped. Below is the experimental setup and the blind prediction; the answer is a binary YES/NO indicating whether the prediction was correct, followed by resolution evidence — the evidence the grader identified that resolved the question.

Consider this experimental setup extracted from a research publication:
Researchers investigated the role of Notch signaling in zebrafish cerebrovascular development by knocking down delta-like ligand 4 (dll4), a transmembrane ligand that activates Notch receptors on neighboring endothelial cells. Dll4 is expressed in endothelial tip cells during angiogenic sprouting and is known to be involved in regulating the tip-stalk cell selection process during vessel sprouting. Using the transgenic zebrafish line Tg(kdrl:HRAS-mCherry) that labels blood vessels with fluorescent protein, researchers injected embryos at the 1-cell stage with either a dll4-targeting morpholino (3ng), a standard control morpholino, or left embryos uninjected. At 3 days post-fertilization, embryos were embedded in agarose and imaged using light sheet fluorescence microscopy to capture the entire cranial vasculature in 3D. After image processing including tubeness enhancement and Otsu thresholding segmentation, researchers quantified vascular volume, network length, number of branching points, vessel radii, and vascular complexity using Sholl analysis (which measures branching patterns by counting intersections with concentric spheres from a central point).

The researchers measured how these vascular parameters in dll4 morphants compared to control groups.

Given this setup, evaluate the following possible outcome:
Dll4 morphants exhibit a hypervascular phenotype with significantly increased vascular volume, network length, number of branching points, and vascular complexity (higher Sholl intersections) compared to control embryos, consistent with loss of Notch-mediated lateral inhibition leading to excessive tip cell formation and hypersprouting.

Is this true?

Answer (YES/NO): NO